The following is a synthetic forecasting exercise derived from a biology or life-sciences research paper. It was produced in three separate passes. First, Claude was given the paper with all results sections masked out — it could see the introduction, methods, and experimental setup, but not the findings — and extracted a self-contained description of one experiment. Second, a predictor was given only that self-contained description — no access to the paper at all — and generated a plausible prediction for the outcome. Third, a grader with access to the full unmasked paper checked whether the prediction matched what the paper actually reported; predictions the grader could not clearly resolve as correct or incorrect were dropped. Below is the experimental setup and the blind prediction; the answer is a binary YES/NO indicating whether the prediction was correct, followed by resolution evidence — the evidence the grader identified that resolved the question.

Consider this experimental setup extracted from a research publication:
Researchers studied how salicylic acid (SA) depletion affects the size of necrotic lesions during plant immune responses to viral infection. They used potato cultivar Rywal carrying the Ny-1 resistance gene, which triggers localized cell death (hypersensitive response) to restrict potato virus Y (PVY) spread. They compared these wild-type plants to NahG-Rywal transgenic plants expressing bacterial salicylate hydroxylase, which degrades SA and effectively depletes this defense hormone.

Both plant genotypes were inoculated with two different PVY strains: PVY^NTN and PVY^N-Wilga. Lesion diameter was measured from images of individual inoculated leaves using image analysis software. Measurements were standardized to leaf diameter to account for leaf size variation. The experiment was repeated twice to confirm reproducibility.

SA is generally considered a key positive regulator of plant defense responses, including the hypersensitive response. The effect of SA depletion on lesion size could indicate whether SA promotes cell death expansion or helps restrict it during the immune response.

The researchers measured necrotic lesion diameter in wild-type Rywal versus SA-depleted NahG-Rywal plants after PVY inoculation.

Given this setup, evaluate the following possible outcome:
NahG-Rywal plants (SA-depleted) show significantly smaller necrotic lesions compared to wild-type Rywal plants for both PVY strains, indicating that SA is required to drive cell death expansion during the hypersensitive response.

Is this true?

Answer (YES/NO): NO